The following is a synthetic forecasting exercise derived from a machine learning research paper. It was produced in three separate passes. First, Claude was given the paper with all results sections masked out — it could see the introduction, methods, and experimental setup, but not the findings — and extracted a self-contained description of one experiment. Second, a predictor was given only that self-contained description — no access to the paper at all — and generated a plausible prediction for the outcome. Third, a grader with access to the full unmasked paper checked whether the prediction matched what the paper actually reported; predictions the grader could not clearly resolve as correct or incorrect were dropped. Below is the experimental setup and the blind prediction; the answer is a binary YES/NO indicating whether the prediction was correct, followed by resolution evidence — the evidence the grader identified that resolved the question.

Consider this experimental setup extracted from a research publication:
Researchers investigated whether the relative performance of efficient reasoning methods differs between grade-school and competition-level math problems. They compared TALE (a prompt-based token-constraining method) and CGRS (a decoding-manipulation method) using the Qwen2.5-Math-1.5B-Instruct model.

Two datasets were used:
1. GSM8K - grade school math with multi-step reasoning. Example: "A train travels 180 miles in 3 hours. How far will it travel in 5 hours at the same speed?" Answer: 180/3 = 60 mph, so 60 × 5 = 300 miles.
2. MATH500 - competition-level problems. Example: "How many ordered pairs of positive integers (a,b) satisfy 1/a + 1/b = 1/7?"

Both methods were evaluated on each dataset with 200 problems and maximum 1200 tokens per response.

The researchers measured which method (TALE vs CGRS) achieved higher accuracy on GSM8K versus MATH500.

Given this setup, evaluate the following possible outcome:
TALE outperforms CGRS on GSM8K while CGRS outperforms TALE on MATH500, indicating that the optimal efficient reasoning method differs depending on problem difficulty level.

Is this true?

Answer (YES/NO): NO